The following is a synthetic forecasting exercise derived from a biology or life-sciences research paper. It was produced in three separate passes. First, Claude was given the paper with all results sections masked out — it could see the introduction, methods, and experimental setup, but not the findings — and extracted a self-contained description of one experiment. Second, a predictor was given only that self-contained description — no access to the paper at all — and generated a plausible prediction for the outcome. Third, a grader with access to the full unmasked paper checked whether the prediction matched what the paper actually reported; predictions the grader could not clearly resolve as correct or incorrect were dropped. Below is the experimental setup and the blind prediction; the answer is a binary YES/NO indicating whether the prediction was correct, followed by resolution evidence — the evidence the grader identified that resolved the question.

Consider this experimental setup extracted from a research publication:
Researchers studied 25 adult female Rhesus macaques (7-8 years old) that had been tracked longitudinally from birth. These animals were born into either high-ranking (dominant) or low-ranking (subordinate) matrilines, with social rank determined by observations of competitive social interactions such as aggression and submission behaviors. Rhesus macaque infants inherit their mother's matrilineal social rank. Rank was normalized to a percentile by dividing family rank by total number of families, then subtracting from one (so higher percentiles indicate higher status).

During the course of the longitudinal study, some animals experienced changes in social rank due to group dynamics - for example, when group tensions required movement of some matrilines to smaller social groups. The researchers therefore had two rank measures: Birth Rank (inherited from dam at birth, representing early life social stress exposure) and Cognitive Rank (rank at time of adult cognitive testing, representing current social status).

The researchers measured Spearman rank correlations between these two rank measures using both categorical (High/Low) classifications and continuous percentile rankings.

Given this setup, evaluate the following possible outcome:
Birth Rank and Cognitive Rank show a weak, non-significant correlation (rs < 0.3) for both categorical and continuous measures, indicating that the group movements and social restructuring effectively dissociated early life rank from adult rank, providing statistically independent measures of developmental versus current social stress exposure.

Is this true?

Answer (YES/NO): NO